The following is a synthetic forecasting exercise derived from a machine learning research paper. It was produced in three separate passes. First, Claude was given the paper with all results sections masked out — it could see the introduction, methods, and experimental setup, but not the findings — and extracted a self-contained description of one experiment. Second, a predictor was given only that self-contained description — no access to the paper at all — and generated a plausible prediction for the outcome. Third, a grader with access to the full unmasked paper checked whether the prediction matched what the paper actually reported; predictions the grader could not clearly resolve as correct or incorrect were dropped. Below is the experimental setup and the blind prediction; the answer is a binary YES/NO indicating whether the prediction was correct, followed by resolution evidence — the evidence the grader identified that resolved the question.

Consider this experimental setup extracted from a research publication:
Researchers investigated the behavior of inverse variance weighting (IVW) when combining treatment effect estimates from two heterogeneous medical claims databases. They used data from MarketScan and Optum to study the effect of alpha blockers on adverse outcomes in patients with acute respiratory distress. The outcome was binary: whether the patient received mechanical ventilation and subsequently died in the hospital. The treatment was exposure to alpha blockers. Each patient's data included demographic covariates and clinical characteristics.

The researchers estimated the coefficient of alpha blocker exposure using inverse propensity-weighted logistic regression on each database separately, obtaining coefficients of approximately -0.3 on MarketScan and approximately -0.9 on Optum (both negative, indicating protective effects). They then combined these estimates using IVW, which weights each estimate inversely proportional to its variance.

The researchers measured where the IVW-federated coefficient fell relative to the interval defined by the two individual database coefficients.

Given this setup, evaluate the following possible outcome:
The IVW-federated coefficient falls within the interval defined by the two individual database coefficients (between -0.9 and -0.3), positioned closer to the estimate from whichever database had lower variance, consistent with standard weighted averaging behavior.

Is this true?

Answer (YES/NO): NO